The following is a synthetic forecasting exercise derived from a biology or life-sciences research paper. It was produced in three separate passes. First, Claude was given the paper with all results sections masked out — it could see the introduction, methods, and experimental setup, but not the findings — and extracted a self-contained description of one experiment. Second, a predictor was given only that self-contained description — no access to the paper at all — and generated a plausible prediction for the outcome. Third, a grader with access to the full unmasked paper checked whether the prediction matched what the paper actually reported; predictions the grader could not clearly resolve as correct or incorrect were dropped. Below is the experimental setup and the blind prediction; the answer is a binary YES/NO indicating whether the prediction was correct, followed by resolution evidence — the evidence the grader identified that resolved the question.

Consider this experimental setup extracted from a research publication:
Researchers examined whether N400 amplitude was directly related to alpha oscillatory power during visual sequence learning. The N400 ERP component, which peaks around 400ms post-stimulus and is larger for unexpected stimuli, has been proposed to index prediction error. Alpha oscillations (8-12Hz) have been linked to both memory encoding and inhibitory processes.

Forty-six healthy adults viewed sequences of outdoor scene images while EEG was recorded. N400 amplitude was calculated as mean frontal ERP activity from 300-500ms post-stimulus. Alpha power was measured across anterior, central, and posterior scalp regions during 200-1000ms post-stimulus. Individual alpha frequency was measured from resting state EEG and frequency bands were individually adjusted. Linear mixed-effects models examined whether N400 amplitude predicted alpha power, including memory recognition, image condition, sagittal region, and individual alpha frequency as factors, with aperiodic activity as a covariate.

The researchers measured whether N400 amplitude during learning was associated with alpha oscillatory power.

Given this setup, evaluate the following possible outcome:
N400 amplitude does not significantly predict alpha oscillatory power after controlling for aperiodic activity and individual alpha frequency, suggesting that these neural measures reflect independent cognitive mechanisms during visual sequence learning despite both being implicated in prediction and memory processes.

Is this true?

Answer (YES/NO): YES